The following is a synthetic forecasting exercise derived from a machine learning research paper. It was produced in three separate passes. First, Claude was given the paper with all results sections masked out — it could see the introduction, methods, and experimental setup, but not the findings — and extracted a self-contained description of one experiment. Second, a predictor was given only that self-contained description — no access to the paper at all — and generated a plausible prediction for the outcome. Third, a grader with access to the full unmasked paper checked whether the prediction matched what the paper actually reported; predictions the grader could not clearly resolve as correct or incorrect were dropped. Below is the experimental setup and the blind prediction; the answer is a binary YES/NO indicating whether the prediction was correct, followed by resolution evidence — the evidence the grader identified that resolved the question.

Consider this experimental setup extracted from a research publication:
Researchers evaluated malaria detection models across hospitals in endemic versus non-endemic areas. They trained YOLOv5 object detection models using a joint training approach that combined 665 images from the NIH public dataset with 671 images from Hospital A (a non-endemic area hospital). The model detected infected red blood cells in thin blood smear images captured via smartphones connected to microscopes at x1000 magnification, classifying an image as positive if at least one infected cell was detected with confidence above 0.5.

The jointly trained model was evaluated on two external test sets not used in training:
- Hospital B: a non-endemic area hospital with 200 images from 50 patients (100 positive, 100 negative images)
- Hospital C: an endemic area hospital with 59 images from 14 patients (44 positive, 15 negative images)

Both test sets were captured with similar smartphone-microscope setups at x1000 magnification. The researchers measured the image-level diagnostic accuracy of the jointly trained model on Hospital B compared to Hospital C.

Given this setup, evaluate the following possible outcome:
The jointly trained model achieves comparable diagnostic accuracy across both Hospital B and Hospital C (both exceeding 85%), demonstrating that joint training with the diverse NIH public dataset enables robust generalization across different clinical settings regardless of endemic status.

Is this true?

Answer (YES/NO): NO